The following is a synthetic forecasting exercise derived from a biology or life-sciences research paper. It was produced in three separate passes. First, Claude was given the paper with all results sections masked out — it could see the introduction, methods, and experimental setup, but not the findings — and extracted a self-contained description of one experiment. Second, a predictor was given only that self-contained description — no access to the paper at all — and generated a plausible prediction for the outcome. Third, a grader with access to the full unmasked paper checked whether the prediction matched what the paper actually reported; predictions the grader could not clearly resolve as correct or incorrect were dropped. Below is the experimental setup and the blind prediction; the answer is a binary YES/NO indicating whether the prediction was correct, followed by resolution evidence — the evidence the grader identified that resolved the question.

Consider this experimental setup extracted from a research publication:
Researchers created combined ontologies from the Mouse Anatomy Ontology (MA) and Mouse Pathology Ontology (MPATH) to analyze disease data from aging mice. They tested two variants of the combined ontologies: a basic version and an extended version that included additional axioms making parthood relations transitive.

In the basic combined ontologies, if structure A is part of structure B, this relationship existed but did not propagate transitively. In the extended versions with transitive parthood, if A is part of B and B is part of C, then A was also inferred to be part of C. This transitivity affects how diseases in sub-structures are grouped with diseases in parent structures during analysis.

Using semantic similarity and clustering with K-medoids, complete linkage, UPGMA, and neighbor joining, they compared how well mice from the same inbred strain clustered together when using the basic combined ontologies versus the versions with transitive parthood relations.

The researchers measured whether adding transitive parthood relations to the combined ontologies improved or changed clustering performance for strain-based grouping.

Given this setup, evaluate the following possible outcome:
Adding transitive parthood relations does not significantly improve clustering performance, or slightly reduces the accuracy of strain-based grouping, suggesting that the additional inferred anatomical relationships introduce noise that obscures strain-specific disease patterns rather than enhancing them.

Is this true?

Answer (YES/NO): NO